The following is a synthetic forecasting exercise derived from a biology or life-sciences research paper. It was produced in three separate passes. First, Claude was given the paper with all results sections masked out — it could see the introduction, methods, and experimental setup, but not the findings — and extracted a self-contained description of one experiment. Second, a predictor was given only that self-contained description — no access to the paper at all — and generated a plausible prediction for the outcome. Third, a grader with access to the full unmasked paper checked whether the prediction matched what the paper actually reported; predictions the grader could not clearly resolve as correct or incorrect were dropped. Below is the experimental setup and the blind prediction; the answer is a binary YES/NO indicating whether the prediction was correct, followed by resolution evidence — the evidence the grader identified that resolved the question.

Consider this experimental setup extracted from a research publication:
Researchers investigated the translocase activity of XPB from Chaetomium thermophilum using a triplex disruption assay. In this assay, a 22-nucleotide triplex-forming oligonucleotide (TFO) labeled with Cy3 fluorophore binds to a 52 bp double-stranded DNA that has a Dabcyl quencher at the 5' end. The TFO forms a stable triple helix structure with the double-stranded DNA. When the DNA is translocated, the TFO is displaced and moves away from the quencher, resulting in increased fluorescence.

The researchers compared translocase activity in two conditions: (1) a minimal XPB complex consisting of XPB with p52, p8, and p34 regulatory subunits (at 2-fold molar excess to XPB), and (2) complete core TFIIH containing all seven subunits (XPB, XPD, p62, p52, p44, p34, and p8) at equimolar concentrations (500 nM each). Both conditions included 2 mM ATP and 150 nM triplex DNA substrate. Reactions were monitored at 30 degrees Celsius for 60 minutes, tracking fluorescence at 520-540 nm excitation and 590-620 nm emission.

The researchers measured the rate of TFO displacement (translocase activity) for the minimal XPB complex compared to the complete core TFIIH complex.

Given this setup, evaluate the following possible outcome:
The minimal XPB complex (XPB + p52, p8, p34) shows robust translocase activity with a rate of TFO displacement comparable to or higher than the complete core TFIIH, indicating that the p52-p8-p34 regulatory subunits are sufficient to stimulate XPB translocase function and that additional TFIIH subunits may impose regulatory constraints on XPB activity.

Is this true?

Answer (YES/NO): NO